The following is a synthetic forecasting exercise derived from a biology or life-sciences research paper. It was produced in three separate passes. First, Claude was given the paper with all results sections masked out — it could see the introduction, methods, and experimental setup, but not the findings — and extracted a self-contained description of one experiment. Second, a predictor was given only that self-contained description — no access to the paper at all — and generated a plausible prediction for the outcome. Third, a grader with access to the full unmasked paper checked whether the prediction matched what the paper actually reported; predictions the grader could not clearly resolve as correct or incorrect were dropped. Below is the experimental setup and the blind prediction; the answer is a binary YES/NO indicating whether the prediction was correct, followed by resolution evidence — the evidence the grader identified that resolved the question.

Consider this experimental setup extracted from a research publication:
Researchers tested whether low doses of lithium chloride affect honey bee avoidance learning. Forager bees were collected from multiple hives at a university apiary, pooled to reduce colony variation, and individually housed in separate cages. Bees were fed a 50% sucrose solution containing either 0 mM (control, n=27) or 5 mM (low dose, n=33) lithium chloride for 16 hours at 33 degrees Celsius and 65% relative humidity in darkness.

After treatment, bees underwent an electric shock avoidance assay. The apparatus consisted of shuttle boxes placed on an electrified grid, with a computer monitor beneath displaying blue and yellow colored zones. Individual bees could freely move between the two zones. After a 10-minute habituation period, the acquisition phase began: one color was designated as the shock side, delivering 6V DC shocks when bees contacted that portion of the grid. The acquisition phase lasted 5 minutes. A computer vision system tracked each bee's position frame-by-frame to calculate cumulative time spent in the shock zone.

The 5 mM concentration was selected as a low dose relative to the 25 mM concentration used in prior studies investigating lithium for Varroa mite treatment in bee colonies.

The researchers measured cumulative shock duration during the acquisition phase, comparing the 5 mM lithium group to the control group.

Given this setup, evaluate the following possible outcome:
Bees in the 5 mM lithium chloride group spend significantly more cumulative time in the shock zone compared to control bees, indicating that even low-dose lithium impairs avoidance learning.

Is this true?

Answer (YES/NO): NO